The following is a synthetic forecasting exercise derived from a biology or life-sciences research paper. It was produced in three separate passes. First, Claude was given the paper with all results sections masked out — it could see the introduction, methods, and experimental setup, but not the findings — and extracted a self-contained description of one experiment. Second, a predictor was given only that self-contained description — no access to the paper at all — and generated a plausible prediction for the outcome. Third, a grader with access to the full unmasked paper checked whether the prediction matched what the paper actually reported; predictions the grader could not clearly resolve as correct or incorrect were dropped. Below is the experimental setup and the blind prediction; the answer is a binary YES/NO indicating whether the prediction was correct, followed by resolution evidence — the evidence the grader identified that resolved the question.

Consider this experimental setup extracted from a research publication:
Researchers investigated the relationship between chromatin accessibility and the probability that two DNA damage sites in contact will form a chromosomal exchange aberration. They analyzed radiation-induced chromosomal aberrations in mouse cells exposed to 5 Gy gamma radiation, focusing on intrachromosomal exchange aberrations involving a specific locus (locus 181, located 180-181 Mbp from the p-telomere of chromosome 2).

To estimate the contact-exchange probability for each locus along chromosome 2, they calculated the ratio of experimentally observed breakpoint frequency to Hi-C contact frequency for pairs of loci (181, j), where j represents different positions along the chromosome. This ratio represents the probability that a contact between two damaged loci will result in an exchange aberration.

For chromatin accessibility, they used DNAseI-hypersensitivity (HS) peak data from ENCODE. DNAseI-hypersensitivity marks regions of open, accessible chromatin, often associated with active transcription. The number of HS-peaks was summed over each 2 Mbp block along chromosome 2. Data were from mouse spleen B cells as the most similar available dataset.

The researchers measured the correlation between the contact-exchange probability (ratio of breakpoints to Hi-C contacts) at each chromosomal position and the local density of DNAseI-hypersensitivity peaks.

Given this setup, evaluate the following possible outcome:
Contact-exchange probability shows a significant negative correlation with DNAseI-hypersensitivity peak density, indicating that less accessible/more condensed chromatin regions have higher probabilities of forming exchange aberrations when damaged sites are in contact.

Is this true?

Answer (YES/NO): YES